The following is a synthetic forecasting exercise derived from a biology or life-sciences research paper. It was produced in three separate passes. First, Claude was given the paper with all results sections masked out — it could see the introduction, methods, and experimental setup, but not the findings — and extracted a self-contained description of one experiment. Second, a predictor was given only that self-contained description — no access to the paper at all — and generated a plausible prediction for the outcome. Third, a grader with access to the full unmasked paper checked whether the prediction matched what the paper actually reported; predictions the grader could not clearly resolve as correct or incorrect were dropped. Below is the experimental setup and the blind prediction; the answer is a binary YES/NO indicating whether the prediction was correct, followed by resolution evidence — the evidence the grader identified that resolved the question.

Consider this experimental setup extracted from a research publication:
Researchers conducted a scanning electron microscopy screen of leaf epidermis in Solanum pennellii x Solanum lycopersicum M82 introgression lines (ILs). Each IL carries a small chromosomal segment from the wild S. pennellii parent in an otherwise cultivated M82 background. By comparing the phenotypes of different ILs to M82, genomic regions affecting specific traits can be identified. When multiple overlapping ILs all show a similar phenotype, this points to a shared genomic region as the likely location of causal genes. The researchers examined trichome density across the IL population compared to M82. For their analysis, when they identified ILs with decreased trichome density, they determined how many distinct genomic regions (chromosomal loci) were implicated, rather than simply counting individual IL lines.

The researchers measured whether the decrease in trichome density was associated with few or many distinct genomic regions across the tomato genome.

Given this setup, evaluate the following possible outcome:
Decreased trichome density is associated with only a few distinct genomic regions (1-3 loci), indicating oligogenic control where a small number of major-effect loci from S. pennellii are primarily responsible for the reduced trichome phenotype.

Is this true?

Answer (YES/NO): NO